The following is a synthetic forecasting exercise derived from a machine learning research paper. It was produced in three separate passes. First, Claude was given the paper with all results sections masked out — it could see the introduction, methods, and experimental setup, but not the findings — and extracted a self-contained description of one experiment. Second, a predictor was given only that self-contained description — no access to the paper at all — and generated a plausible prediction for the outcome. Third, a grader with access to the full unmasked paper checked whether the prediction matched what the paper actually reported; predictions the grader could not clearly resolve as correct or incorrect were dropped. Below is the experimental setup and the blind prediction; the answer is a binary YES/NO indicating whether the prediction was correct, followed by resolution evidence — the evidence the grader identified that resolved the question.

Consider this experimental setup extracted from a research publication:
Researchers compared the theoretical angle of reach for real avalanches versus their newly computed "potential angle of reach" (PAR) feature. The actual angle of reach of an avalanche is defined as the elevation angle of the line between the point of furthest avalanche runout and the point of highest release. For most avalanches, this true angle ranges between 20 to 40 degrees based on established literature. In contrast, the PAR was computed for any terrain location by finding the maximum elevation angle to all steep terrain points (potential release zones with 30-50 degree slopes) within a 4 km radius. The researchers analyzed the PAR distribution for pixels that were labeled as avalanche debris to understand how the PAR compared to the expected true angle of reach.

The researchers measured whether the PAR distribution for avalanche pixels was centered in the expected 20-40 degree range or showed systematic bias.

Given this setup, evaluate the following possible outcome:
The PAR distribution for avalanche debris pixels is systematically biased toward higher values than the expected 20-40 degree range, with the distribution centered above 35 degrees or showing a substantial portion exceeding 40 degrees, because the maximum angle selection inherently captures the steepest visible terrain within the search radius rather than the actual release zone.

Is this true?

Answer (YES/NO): YES